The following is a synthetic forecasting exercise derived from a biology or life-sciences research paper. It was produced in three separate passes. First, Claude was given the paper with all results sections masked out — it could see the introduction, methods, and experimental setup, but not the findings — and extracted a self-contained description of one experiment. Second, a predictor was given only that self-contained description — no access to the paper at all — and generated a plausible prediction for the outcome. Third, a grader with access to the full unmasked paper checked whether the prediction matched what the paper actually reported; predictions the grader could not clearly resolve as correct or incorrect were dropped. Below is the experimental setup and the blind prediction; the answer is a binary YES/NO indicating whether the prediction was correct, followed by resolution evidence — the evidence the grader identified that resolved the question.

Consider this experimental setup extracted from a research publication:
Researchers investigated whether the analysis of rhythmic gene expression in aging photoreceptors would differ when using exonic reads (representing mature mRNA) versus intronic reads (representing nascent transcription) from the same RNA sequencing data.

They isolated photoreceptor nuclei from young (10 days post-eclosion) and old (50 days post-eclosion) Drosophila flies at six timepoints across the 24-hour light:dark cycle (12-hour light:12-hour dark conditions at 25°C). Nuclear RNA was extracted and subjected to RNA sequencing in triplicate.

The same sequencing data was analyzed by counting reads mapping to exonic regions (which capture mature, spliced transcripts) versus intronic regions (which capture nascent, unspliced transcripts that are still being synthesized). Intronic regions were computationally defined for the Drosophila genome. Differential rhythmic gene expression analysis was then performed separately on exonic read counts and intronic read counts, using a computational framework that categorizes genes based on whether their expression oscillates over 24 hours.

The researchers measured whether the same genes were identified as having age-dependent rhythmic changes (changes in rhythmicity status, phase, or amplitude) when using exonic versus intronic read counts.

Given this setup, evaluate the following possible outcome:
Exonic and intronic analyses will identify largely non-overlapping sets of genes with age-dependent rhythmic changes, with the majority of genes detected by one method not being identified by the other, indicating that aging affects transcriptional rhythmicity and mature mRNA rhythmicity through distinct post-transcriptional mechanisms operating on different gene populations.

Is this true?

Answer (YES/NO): NO